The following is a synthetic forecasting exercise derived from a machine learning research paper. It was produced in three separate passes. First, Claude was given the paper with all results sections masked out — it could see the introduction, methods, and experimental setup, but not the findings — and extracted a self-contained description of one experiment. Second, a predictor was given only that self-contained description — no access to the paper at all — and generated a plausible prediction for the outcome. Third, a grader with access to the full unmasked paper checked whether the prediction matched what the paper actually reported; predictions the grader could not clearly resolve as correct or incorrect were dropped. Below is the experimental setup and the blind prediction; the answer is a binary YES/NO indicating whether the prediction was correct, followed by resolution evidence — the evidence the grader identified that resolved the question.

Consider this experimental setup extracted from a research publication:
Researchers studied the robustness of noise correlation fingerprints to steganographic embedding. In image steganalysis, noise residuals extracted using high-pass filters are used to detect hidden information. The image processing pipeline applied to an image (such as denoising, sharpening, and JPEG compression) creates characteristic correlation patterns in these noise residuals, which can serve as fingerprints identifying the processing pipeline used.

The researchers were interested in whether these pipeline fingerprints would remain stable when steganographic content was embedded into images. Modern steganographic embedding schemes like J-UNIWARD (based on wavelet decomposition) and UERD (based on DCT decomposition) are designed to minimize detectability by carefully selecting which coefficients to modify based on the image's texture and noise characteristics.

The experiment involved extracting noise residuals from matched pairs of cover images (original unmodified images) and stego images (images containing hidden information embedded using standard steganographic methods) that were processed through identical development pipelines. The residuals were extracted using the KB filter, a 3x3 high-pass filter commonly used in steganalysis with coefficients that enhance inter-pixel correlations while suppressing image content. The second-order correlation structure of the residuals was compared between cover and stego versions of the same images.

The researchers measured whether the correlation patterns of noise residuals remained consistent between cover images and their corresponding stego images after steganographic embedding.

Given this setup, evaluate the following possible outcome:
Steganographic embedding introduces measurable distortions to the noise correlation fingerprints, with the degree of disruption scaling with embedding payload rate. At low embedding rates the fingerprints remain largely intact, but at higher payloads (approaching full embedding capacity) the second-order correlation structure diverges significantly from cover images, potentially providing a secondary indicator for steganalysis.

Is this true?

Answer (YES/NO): NO